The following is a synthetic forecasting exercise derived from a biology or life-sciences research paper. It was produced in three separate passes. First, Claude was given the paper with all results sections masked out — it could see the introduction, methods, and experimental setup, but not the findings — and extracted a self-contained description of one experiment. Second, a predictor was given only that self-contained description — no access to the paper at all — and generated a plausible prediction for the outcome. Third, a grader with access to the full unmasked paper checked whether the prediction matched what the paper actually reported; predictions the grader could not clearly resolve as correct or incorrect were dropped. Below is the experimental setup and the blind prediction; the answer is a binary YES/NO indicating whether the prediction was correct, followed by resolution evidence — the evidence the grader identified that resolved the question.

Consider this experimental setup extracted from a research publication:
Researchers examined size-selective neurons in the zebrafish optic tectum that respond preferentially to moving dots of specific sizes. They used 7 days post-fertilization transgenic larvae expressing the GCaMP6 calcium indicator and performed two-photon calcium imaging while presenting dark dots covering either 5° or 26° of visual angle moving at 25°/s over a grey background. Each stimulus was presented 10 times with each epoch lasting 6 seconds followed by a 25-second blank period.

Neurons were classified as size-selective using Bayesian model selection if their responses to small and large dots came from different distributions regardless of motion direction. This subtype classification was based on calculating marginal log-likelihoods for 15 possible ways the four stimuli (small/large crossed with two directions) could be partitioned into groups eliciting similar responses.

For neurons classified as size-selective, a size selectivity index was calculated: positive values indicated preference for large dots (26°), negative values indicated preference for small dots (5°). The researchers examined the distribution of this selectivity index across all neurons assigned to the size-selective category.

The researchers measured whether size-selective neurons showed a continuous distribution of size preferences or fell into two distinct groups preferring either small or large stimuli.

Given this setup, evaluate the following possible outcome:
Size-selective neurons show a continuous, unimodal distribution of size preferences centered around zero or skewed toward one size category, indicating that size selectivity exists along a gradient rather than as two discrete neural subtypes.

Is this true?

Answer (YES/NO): NO